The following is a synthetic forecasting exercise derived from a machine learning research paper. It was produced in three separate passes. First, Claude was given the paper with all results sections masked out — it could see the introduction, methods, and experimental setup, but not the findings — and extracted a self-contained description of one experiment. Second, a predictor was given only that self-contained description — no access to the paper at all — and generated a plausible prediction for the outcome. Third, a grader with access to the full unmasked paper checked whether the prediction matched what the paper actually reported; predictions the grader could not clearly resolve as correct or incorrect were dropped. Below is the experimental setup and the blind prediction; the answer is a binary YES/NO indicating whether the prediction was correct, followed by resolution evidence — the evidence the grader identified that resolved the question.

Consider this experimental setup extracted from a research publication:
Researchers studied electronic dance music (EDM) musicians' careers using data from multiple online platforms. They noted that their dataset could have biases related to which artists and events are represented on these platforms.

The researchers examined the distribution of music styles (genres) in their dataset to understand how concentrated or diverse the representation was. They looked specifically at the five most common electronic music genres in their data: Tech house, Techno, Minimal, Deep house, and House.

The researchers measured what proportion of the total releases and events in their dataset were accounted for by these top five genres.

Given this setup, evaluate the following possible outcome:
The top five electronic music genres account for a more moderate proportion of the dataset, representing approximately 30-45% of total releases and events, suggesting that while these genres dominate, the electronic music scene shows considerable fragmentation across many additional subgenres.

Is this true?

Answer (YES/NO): NO